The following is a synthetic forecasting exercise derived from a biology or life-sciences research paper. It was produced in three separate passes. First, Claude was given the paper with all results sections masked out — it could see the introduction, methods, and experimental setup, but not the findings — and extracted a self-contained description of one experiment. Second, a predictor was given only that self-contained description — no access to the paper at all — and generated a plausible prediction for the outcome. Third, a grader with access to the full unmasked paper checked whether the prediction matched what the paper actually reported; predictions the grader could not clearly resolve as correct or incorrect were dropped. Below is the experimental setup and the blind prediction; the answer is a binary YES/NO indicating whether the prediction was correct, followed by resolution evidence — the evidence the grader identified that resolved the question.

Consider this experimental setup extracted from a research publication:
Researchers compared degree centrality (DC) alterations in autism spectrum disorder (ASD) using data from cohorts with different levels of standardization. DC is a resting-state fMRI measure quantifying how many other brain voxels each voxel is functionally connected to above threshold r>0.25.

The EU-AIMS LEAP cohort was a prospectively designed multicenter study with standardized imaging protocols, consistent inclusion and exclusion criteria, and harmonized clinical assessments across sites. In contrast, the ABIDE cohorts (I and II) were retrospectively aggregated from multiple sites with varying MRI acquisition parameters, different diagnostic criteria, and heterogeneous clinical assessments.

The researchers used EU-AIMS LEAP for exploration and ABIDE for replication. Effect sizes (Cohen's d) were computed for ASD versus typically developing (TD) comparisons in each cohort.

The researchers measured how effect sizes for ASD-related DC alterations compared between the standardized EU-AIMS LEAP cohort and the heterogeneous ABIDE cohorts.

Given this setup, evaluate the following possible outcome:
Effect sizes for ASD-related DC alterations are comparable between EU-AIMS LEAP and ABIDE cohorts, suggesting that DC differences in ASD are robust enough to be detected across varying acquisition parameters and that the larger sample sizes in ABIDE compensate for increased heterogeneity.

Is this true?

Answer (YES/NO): NO